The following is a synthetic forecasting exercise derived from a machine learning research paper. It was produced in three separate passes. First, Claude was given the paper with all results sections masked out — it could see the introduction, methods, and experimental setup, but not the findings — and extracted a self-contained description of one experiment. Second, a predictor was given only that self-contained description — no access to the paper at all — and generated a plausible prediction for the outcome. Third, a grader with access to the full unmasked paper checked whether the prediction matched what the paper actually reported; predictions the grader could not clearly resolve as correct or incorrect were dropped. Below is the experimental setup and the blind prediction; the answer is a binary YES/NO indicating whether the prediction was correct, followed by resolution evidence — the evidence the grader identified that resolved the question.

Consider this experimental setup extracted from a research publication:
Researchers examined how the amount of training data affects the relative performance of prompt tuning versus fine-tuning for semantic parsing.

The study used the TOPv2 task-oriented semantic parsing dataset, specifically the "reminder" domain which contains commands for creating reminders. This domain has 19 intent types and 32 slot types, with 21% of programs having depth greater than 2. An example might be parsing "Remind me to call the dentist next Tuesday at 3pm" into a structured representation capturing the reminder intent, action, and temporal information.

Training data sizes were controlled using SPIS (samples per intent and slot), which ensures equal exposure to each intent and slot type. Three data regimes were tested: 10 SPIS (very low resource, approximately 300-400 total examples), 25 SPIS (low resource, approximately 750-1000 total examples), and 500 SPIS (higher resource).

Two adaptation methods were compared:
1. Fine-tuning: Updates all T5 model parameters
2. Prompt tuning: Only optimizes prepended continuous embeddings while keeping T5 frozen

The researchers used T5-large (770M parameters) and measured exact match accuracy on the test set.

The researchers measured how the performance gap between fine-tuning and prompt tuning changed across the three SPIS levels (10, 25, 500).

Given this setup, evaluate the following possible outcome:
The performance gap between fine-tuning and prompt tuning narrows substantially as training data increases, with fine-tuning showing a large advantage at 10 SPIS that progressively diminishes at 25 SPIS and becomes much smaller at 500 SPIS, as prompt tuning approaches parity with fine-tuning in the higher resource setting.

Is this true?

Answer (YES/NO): NO